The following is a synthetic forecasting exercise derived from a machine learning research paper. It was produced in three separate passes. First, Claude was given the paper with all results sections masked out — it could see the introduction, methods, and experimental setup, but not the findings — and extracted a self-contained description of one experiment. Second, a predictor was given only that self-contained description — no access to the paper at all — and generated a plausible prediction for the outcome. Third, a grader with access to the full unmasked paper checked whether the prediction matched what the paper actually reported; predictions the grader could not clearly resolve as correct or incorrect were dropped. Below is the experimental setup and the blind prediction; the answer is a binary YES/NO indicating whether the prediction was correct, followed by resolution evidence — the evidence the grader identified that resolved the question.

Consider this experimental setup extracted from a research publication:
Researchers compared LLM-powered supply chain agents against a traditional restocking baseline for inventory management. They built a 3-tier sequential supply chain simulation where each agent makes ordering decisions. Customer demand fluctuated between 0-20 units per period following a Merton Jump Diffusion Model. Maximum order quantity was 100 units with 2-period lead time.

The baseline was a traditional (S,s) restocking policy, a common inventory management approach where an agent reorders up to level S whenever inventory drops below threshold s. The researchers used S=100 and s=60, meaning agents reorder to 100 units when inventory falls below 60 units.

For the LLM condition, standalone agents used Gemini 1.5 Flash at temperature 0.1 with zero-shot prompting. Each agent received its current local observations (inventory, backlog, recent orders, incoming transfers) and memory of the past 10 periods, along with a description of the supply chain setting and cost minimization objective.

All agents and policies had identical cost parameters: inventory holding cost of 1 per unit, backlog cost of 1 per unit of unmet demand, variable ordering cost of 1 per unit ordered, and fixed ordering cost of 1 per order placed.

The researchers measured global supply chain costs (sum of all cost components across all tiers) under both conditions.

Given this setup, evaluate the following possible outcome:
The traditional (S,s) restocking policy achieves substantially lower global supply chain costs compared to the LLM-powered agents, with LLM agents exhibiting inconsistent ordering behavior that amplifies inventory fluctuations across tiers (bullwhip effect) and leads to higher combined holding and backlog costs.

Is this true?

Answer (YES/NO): NO